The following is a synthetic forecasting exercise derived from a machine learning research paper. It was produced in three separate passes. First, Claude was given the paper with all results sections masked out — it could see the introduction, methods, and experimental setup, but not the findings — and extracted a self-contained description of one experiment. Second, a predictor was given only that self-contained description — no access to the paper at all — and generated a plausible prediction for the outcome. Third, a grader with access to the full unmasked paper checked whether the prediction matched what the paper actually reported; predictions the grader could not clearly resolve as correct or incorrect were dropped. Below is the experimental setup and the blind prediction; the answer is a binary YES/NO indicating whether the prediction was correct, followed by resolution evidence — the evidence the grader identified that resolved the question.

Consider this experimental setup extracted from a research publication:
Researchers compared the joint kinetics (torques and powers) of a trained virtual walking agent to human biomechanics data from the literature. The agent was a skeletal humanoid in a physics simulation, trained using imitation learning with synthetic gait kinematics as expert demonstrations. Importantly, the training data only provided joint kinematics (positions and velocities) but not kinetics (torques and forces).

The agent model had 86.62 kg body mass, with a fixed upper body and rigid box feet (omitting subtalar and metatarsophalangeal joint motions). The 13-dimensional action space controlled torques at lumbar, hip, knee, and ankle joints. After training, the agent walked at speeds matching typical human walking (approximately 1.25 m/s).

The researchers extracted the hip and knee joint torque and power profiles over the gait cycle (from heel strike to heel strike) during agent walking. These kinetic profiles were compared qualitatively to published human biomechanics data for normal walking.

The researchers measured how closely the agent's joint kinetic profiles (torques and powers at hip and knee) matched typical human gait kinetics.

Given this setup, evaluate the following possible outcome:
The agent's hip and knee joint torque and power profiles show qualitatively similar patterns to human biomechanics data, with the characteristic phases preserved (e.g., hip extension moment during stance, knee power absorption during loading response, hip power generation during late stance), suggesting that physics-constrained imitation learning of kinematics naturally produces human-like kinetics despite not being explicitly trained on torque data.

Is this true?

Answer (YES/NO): NO